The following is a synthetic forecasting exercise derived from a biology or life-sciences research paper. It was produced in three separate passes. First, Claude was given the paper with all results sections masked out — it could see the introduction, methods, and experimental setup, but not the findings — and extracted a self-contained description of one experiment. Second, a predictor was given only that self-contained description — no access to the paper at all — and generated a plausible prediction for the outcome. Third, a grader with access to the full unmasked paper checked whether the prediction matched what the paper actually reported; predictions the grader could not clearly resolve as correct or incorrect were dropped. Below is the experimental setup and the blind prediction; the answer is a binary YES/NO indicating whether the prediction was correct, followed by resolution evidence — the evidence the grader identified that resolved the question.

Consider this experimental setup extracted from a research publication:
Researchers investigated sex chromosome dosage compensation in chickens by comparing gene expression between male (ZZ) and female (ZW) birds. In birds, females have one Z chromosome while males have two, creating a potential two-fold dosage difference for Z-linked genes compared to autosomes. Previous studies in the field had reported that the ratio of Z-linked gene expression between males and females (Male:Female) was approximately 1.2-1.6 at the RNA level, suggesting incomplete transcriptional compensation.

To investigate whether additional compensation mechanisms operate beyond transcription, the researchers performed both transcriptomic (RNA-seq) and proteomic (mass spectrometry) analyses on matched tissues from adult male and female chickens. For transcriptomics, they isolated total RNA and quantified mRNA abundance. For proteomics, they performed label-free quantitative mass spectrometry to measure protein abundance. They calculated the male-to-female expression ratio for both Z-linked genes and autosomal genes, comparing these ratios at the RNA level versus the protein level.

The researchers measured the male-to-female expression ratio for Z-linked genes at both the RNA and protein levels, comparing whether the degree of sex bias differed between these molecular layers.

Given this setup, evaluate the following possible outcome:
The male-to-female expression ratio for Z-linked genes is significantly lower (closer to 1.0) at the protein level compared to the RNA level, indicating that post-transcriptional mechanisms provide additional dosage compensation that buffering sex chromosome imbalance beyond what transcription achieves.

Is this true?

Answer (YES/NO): YES